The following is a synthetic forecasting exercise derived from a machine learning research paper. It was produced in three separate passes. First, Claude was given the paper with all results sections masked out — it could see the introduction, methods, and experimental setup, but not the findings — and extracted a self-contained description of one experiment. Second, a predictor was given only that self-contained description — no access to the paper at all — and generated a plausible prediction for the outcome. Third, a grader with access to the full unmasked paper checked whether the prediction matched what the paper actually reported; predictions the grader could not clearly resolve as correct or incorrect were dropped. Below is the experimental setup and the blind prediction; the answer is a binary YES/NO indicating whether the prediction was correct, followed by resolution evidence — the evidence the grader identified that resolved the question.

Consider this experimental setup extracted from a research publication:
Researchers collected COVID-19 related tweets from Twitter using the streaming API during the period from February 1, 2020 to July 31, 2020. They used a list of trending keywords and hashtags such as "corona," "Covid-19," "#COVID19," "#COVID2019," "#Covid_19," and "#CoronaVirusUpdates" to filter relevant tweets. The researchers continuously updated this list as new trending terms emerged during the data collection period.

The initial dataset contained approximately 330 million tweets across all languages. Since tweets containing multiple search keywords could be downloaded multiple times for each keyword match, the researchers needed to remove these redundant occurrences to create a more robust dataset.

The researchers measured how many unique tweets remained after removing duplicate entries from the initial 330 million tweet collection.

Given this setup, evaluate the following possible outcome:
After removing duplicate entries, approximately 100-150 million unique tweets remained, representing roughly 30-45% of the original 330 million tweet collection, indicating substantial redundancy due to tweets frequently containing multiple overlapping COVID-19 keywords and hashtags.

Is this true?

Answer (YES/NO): NO